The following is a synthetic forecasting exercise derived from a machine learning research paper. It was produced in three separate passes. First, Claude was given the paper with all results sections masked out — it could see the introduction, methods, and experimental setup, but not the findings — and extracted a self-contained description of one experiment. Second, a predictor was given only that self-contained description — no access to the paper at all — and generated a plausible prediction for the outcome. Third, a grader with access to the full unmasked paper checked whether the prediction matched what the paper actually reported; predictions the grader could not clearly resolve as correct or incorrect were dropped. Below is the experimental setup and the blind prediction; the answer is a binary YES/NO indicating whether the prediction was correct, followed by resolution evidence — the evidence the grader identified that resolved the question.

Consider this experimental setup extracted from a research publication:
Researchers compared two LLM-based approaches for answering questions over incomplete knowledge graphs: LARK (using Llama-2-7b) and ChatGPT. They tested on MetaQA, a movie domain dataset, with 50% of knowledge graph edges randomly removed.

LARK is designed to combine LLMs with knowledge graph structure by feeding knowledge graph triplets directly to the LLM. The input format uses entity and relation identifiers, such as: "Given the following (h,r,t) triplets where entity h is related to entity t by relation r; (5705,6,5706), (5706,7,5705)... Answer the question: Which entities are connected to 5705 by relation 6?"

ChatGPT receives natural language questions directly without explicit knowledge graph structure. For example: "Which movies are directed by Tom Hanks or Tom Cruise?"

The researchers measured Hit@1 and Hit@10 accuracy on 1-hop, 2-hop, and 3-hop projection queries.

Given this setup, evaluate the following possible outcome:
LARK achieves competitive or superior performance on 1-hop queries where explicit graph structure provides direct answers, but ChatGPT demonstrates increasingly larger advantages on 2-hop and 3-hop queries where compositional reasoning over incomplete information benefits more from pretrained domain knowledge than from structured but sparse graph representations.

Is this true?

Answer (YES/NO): NO